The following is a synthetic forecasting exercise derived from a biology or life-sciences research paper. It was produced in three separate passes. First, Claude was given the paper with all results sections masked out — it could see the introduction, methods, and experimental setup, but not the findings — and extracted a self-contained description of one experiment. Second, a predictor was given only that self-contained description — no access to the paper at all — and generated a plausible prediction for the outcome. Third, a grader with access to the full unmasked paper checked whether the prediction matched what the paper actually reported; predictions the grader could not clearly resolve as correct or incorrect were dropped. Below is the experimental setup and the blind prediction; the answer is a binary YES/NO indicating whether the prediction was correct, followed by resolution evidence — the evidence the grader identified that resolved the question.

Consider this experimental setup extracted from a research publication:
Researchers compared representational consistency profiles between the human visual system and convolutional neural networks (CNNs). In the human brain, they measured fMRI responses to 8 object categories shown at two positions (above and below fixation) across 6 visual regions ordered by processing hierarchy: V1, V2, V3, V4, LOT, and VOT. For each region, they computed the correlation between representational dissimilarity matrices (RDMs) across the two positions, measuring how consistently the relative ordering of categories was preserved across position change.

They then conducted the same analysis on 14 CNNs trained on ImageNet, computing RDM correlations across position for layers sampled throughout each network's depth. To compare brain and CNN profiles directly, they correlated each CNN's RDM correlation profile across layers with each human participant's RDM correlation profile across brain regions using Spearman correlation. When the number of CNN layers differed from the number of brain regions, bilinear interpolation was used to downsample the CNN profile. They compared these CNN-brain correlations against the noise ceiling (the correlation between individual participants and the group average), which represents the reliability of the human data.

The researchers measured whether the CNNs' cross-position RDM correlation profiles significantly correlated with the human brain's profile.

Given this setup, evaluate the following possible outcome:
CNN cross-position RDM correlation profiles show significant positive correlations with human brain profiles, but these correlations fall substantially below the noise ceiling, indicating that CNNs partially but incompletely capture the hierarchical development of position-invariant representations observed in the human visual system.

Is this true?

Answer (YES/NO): NO